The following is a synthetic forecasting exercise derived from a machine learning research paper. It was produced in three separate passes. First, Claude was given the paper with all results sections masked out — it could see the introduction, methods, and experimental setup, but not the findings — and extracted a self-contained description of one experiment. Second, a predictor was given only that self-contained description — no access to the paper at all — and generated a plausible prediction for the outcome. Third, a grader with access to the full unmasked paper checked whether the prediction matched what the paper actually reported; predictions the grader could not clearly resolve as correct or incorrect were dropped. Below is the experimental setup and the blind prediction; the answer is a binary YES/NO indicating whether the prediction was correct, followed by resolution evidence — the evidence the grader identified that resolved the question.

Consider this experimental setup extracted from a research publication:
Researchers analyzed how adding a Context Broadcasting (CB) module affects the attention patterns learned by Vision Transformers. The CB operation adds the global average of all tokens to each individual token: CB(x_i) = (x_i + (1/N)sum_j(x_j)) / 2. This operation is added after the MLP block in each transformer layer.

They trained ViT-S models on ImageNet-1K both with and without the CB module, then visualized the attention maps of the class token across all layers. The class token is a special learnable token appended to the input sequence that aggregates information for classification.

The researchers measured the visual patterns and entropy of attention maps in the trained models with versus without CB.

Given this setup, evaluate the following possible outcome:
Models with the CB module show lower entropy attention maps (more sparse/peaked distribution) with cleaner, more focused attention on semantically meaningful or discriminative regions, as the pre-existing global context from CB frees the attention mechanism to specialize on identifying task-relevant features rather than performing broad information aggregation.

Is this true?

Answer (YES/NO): NO